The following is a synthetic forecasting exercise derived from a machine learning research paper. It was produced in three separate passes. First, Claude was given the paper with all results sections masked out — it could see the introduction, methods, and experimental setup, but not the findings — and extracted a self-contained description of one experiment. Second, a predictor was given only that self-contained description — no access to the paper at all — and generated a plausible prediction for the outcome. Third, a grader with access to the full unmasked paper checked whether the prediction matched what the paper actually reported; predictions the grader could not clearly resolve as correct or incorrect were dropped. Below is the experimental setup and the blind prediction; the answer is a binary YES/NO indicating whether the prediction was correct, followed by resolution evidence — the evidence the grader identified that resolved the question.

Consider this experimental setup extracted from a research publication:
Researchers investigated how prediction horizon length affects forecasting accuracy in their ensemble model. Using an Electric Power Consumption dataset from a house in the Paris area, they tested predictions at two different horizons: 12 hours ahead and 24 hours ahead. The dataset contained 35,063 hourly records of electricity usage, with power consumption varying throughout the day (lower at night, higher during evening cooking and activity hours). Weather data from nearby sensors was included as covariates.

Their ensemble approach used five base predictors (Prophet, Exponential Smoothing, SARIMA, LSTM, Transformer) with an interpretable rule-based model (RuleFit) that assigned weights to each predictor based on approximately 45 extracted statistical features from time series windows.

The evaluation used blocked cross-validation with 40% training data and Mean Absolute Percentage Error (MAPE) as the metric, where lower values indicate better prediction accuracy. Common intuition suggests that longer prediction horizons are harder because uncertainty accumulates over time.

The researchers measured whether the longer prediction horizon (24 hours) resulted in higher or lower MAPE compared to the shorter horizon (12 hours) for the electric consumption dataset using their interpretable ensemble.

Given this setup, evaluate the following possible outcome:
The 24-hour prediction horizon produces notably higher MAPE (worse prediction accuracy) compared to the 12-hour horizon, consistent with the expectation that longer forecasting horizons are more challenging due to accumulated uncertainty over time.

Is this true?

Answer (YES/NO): NO